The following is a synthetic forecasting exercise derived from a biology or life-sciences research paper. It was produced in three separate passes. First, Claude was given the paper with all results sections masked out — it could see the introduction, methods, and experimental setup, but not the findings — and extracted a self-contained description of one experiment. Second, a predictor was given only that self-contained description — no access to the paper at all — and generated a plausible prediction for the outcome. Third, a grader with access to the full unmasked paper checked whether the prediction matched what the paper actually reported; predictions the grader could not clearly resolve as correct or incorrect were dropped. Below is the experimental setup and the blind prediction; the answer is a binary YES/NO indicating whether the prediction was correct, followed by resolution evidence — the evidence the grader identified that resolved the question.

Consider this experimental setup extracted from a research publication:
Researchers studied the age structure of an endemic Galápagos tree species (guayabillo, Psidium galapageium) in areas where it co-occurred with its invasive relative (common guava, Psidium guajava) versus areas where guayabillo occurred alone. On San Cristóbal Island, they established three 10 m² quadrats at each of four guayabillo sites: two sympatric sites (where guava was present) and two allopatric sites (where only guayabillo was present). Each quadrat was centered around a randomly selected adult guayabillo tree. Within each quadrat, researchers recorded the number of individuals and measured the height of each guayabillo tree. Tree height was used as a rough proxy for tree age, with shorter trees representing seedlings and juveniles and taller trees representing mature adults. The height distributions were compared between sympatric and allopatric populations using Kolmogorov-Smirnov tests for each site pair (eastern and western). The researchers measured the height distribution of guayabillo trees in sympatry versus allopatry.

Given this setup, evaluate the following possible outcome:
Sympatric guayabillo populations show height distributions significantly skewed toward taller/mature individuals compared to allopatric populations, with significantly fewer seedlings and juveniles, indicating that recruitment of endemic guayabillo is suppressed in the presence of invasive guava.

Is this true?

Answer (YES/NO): YES